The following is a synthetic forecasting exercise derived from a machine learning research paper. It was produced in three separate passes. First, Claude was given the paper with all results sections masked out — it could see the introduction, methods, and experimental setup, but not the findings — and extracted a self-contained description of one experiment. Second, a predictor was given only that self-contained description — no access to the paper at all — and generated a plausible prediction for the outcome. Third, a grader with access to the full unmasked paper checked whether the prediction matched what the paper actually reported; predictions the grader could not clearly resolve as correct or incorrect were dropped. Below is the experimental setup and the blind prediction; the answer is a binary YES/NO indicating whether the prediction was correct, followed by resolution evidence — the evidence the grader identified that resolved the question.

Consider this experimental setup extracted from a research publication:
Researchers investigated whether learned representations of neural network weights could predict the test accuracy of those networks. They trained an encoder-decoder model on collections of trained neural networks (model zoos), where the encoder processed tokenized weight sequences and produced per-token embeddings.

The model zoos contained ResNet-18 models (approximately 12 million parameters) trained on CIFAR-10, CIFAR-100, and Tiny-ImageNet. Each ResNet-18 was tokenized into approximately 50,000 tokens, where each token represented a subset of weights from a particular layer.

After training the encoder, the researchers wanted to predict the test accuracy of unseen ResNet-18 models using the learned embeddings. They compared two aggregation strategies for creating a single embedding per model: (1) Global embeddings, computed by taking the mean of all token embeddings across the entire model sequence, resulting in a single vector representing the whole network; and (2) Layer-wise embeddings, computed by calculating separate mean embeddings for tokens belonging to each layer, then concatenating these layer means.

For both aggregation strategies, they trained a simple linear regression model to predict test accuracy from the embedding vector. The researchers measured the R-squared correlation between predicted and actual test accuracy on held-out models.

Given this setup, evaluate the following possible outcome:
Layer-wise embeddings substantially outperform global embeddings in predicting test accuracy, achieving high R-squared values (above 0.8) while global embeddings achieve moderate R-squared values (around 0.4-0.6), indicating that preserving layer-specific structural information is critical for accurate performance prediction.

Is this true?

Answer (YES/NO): NO